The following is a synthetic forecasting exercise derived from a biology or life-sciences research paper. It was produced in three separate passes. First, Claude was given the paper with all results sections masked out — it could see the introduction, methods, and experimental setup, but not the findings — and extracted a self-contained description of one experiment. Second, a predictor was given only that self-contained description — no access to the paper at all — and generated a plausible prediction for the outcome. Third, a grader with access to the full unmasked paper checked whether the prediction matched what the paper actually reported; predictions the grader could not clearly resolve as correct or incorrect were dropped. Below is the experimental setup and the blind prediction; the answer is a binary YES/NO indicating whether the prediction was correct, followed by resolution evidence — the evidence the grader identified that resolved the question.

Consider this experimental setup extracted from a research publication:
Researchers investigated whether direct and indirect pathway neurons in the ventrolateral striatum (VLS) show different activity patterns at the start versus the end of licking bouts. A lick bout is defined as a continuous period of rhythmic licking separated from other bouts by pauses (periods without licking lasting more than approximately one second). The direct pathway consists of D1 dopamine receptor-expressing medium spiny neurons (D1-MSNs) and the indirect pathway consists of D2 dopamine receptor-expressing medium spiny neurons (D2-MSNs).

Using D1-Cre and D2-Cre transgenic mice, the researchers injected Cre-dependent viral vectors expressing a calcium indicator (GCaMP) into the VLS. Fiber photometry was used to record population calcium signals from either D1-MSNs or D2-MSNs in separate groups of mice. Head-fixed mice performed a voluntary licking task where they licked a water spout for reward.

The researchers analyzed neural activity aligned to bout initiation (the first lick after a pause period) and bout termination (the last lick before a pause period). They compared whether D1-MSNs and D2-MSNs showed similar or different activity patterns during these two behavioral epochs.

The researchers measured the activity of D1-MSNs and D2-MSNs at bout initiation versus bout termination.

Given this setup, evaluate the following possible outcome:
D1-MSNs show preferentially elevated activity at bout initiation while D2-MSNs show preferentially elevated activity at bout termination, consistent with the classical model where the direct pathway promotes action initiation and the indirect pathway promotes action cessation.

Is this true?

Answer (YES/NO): NO